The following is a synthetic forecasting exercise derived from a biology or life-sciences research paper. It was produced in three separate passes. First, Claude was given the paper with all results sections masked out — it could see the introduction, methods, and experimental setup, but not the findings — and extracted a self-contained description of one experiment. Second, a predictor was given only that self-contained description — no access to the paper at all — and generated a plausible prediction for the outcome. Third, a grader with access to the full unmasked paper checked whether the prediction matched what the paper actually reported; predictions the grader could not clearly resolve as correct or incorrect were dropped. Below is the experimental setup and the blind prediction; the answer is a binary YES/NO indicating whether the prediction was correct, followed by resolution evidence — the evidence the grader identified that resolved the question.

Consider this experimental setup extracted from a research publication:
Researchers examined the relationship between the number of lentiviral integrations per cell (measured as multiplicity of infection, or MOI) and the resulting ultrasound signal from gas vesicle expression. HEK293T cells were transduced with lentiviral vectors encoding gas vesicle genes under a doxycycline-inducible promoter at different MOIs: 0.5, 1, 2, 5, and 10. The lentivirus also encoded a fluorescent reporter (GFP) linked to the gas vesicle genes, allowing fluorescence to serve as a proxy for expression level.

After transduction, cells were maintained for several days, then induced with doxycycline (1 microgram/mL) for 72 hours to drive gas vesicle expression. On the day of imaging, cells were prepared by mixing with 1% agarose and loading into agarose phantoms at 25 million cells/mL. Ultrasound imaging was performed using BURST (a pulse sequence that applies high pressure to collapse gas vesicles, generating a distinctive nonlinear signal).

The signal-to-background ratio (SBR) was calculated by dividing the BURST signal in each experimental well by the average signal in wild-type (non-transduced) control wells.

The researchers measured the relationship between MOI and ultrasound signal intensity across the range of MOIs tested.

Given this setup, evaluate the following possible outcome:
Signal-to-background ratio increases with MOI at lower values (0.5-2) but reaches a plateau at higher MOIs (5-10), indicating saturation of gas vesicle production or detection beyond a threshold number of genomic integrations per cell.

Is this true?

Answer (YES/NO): NO